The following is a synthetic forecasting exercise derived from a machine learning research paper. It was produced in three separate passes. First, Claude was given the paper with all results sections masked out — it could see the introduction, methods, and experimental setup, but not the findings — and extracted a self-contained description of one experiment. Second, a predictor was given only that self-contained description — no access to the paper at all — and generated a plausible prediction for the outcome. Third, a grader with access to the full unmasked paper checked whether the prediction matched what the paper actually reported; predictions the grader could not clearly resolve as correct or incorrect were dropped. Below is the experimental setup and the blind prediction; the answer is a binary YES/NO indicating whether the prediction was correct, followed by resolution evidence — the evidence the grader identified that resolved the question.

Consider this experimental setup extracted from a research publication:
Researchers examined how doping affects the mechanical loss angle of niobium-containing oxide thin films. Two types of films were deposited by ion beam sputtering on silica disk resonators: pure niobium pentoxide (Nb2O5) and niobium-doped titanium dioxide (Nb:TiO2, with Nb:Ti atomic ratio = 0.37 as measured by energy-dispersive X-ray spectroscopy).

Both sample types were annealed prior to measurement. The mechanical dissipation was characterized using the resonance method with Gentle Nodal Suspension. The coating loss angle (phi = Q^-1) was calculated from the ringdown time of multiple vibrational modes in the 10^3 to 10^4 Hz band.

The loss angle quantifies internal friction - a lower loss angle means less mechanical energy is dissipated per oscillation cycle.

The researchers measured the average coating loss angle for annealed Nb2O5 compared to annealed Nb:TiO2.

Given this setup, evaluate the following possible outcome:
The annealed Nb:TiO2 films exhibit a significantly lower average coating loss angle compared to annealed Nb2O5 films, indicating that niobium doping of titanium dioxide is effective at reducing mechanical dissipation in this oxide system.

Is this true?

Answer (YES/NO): NO